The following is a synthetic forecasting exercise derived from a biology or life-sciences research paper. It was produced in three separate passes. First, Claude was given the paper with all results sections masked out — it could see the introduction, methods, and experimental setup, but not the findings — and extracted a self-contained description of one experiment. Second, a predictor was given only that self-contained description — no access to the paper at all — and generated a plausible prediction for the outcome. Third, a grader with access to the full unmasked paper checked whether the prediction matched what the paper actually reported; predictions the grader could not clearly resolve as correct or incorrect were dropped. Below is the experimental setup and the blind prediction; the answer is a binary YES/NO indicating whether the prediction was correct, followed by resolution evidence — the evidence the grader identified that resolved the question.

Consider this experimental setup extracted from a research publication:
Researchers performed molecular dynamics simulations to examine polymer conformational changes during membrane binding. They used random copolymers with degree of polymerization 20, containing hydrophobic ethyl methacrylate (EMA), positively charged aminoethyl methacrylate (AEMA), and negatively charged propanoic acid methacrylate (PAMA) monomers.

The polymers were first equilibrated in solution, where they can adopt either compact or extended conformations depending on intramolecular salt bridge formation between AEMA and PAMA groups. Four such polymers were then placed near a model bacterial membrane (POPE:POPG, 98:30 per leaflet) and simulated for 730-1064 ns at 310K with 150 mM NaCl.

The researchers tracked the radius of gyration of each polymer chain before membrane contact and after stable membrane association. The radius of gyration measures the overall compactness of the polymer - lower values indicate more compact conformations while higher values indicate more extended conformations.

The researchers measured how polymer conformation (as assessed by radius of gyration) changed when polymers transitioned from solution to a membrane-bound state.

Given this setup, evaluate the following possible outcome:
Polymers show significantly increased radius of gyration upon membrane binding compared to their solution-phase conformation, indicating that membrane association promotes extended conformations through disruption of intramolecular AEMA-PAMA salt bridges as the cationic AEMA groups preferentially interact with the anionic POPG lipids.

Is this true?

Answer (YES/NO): NO